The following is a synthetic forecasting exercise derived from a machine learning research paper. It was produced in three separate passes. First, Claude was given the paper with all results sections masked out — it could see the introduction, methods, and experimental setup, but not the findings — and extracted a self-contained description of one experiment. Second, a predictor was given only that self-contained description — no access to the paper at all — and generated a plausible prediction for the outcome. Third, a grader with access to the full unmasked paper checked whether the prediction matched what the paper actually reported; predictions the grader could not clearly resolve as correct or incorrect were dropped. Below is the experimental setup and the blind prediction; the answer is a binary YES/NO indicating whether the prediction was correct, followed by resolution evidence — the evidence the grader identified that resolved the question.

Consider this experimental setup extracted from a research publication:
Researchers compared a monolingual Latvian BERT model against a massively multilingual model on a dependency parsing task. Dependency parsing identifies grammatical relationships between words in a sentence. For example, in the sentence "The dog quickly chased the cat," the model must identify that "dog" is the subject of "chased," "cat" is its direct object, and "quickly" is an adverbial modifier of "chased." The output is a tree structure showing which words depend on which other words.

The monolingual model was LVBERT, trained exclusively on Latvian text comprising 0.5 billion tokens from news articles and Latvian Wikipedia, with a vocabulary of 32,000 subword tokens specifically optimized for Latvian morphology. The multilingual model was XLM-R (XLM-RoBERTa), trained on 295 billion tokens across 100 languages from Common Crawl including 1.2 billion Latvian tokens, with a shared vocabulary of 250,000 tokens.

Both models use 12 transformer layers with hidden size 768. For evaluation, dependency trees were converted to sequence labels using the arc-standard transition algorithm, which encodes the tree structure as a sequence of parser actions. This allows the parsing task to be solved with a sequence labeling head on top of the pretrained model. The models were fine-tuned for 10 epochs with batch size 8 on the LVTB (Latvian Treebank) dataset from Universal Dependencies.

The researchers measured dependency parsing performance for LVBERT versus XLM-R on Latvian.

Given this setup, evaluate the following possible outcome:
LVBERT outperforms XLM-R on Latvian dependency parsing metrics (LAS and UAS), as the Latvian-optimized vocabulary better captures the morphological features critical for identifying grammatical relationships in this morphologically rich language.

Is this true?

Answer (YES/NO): YES